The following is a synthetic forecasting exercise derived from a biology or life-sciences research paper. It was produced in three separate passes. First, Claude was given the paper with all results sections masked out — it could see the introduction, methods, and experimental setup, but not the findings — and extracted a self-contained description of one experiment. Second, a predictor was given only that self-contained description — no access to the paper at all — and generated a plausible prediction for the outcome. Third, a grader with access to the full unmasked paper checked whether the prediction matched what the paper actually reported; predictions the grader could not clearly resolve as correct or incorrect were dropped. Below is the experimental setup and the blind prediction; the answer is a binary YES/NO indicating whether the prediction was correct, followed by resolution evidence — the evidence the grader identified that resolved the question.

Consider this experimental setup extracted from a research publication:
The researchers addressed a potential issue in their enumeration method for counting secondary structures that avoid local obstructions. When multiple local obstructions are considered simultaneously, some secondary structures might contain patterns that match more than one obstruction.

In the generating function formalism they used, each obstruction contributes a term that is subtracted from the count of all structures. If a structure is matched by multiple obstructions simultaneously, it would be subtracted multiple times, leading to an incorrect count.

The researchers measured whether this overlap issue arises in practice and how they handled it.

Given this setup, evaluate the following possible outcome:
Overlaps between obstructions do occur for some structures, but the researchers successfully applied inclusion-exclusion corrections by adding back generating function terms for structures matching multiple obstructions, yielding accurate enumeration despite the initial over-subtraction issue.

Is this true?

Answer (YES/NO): YES